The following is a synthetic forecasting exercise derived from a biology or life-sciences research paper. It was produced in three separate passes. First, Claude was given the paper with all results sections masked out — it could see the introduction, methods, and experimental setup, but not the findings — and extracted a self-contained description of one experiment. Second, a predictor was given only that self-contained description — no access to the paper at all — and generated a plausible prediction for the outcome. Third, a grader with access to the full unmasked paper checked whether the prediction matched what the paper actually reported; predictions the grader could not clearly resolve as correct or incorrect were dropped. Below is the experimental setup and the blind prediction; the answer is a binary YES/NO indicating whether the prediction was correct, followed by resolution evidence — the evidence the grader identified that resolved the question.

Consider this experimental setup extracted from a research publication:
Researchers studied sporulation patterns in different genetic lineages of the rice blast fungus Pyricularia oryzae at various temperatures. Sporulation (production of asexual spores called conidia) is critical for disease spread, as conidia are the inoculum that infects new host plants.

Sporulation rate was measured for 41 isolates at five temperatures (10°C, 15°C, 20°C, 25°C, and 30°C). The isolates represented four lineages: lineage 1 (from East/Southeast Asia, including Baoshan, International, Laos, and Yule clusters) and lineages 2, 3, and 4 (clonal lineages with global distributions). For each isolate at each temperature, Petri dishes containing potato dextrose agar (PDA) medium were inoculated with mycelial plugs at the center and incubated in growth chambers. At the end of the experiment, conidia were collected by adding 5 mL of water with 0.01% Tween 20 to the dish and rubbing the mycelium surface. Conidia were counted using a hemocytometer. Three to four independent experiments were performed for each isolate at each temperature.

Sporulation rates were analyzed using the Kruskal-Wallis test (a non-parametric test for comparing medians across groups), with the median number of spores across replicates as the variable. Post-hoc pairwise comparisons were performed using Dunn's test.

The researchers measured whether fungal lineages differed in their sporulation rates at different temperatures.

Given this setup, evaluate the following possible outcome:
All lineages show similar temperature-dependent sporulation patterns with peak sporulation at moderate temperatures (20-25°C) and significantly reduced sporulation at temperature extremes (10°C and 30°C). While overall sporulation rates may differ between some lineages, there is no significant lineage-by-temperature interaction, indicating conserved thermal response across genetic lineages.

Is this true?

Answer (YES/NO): YES